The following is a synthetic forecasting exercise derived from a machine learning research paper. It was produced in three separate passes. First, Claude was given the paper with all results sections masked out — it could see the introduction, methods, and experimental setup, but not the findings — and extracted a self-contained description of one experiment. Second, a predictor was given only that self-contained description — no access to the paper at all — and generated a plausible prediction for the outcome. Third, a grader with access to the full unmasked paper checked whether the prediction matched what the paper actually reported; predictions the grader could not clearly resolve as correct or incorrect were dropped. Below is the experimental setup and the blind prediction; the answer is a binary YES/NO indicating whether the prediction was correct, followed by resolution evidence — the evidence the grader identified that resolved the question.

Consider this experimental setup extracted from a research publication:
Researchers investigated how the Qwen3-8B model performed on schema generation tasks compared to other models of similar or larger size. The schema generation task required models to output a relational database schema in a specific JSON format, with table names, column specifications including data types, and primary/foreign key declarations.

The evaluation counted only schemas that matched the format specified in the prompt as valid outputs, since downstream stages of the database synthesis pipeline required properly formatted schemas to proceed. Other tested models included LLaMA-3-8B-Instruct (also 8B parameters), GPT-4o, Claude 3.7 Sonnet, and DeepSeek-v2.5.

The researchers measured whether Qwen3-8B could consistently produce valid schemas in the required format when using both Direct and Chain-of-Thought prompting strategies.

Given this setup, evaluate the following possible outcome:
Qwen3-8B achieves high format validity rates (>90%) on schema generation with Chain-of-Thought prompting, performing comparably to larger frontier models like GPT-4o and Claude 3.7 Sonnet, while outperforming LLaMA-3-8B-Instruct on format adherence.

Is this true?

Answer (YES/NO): NO